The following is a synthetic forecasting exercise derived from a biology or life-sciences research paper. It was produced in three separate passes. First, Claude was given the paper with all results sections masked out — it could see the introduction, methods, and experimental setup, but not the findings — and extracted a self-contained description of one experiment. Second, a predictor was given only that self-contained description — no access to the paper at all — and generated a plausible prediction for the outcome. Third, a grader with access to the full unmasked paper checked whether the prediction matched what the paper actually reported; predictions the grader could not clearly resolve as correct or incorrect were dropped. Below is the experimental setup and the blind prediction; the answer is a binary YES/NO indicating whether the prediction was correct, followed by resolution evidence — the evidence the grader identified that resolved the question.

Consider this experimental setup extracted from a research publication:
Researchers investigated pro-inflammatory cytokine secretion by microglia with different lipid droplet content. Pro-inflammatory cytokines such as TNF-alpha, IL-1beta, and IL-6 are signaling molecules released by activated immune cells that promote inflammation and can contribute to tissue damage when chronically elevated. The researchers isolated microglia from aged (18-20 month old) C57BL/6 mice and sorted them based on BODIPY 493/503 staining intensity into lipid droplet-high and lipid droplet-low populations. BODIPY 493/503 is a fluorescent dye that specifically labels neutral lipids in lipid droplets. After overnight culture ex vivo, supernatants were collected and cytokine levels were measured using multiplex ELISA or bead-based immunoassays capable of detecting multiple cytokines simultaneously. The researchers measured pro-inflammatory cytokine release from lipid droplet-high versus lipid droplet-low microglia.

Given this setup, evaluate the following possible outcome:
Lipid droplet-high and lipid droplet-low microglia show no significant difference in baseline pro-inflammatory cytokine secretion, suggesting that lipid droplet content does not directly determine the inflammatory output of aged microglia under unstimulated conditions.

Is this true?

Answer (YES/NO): NO